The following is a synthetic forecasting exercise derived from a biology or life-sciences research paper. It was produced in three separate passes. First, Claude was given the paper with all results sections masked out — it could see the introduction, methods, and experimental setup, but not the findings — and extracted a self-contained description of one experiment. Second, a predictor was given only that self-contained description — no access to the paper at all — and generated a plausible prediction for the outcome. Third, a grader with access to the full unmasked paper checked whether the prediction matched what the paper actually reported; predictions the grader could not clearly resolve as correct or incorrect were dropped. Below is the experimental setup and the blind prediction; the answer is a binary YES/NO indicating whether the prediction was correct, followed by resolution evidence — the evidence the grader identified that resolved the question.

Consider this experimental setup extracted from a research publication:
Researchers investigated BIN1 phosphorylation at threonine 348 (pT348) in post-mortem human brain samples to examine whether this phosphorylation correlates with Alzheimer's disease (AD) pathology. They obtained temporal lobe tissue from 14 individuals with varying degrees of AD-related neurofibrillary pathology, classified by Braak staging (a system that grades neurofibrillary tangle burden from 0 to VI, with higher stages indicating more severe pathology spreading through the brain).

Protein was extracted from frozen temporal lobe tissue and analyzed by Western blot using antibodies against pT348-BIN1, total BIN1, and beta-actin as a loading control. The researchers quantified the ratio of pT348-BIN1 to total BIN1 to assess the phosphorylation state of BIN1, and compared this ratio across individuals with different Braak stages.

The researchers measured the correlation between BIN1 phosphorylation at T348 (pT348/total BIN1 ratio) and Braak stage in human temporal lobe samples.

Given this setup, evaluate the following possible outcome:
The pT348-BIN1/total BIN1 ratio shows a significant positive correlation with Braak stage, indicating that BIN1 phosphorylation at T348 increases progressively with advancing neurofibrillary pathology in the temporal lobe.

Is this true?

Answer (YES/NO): NO